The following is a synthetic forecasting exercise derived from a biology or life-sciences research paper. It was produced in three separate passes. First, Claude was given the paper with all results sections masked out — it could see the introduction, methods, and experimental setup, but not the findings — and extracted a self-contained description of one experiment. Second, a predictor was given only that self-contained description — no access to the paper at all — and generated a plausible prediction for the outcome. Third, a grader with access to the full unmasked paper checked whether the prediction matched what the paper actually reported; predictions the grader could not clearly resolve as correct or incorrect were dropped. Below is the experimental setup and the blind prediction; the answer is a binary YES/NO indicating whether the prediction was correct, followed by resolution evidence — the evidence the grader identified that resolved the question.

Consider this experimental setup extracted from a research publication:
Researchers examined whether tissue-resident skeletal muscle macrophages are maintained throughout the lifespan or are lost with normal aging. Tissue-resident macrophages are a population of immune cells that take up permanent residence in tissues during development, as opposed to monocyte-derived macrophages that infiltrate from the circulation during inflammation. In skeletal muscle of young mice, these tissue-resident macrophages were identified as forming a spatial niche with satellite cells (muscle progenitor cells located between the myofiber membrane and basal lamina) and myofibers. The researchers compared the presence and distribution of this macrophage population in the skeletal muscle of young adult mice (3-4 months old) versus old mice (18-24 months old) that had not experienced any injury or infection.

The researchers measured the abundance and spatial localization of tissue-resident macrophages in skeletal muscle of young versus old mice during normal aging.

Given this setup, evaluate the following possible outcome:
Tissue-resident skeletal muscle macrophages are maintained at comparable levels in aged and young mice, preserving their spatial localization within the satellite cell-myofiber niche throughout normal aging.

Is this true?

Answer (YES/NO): NO